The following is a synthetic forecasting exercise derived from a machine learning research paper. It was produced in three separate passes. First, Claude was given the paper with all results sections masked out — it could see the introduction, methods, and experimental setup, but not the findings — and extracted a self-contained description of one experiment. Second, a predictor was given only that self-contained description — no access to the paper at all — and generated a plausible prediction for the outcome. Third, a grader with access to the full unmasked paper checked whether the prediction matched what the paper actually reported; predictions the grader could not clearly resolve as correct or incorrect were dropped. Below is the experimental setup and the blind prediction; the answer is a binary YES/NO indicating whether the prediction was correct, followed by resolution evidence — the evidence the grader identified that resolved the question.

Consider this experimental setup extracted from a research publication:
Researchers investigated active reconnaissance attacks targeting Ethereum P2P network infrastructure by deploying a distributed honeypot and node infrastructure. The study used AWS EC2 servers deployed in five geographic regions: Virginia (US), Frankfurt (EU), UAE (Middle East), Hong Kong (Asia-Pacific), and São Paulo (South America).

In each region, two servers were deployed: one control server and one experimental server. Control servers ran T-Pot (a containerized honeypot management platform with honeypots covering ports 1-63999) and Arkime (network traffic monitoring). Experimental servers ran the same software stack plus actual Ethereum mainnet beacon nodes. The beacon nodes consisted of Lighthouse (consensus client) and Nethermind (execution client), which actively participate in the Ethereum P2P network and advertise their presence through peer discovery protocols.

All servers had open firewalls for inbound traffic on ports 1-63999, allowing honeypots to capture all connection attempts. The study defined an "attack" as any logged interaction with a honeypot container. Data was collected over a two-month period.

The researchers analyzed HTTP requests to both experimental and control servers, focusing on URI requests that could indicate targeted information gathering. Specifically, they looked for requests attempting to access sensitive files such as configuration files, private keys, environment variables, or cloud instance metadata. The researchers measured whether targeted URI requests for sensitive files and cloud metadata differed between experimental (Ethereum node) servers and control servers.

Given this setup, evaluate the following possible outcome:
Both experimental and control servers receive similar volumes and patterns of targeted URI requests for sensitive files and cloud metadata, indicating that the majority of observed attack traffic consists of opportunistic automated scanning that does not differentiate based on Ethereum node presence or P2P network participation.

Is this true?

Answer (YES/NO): NO